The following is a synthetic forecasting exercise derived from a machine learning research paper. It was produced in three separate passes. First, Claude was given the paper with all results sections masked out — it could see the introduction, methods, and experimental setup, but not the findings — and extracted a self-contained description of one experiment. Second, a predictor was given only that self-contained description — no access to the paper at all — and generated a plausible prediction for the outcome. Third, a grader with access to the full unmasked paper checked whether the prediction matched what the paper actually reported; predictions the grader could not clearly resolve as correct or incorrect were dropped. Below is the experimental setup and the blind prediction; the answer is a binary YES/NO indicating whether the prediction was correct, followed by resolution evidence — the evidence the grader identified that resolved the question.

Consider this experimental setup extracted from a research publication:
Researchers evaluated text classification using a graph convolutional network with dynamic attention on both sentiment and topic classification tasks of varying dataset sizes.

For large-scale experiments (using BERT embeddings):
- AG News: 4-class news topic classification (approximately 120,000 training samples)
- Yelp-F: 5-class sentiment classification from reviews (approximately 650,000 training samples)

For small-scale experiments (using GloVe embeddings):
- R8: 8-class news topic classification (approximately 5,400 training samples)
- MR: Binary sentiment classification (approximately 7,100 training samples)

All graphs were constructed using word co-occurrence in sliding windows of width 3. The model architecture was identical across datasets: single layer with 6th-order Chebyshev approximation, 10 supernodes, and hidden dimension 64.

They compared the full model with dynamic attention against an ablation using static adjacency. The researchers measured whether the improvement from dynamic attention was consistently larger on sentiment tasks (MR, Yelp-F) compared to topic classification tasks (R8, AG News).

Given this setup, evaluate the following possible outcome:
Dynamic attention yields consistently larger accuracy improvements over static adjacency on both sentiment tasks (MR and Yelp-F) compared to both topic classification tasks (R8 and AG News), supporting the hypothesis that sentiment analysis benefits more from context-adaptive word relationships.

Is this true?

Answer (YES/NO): YES